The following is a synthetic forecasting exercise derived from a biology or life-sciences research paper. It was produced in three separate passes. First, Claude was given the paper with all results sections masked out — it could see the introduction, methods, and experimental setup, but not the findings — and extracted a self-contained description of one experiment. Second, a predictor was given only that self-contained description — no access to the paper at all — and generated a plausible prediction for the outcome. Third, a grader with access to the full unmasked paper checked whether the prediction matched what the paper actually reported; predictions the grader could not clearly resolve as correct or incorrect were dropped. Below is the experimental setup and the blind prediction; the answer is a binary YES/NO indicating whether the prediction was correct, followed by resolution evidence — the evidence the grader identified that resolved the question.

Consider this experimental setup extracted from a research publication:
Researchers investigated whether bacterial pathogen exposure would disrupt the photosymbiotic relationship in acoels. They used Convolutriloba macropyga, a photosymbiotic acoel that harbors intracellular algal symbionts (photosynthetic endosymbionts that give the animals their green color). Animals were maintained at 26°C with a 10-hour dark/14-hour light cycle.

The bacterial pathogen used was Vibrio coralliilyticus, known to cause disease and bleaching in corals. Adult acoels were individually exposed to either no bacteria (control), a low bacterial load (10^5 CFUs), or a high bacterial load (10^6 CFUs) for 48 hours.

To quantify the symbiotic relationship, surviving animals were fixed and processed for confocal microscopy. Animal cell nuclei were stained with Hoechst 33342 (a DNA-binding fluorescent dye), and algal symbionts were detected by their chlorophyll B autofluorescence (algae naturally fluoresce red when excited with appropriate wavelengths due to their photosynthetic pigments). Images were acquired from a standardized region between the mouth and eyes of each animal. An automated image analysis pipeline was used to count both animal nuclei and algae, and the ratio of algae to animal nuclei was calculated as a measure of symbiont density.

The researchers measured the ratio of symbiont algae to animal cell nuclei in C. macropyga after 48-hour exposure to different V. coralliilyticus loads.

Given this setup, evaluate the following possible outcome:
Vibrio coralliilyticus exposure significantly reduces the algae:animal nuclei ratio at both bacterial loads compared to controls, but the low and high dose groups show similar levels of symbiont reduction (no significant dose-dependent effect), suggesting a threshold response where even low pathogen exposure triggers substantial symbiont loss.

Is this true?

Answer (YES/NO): NO